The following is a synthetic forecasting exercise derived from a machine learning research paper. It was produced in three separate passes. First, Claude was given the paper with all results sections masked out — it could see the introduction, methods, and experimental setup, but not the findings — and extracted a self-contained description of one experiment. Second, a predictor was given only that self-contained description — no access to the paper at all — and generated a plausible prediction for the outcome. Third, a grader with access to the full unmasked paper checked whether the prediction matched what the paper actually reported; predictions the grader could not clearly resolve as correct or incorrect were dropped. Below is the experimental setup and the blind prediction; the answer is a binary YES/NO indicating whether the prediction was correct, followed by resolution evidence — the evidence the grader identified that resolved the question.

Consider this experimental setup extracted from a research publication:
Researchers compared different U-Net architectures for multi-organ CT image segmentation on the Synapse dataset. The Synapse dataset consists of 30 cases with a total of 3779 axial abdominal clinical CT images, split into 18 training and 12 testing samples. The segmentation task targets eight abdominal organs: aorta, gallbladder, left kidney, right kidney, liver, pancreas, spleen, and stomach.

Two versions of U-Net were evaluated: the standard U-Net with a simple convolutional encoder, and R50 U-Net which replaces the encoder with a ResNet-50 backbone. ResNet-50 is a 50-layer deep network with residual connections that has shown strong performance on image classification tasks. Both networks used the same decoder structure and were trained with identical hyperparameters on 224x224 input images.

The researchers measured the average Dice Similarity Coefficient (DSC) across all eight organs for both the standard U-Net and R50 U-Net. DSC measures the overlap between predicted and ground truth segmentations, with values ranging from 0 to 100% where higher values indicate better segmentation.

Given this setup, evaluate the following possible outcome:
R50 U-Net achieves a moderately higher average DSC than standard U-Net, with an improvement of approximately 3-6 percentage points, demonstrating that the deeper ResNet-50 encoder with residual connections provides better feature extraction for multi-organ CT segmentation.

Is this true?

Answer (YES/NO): NO